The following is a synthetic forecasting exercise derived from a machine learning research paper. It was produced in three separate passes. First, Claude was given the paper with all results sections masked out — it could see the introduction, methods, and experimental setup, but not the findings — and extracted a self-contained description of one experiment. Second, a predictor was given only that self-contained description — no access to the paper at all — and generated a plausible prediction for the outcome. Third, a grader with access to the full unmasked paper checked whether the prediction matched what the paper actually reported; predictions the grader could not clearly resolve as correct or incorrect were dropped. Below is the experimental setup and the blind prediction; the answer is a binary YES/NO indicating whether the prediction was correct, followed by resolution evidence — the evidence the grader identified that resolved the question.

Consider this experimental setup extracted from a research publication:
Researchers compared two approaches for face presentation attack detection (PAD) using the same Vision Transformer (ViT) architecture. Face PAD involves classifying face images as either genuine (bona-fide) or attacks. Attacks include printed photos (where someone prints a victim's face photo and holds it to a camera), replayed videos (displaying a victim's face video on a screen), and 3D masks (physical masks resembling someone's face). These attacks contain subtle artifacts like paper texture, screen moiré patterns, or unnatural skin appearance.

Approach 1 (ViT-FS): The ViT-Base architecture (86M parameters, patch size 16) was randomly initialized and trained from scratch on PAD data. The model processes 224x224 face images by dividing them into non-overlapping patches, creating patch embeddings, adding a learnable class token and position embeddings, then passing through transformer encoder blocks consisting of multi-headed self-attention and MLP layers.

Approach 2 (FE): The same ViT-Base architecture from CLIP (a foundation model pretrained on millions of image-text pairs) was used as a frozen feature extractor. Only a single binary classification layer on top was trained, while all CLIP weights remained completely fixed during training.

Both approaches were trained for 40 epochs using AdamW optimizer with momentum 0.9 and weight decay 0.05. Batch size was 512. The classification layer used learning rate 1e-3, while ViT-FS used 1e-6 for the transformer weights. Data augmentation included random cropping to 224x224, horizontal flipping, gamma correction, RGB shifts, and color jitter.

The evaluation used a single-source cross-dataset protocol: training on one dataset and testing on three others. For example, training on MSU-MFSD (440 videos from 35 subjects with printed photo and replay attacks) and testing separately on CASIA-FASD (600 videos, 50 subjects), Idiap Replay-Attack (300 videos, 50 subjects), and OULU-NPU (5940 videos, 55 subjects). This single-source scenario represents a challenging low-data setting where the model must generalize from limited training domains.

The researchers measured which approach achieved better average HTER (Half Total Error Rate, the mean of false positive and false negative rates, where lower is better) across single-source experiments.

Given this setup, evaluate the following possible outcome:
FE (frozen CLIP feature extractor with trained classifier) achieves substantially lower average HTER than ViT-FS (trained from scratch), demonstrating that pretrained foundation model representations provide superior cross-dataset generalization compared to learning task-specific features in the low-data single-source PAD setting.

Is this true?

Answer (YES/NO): NO